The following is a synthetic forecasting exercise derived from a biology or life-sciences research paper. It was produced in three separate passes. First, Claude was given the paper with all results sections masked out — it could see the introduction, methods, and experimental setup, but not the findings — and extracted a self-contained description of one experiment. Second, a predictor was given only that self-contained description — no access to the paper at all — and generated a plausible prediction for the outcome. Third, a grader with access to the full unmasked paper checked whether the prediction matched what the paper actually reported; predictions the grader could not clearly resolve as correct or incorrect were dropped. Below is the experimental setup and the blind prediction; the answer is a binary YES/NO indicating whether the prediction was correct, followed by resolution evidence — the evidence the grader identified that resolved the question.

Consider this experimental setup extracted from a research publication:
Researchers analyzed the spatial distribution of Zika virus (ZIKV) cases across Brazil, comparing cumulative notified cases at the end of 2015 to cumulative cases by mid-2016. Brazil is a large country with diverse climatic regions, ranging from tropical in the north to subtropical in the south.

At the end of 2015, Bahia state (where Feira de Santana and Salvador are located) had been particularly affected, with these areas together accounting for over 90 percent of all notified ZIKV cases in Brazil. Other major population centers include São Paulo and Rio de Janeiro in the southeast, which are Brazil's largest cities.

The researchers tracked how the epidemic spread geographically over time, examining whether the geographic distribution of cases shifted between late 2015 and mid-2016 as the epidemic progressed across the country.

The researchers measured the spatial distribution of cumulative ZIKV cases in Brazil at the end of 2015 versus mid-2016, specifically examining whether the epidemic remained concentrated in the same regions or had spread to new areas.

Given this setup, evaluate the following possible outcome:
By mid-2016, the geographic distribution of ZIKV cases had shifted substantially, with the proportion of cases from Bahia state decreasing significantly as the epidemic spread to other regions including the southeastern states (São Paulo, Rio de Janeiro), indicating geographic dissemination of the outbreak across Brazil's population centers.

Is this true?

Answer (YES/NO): YES